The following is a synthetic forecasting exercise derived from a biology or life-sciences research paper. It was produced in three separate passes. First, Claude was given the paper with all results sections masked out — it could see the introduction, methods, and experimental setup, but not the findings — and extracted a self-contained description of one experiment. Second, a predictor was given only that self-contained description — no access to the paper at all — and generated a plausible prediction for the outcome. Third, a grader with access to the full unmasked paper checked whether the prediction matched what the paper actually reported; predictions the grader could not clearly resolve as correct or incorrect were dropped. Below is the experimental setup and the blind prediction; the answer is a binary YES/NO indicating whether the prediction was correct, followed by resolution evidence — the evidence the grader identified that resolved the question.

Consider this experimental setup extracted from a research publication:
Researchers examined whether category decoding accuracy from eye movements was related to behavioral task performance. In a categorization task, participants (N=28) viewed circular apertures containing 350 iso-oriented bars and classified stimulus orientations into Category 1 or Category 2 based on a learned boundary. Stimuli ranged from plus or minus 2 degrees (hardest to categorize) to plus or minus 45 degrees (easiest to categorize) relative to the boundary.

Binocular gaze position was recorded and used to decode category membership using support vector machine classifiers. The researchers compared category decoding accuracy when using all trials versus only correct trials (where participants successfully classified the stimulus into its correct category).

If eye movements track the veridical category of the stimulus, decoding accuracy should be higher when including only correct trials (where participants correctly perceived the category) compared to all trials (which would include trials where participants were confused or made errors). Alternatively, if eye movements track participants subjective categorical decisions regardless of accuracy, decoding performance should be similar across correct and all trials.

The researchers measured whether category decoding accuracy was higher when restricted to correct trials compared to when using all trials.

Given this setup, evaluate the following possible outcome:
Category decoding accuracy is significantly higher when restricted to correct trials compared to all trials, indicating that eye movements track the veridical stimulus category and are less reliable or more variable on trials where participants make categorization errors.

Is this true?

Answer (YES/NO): YES